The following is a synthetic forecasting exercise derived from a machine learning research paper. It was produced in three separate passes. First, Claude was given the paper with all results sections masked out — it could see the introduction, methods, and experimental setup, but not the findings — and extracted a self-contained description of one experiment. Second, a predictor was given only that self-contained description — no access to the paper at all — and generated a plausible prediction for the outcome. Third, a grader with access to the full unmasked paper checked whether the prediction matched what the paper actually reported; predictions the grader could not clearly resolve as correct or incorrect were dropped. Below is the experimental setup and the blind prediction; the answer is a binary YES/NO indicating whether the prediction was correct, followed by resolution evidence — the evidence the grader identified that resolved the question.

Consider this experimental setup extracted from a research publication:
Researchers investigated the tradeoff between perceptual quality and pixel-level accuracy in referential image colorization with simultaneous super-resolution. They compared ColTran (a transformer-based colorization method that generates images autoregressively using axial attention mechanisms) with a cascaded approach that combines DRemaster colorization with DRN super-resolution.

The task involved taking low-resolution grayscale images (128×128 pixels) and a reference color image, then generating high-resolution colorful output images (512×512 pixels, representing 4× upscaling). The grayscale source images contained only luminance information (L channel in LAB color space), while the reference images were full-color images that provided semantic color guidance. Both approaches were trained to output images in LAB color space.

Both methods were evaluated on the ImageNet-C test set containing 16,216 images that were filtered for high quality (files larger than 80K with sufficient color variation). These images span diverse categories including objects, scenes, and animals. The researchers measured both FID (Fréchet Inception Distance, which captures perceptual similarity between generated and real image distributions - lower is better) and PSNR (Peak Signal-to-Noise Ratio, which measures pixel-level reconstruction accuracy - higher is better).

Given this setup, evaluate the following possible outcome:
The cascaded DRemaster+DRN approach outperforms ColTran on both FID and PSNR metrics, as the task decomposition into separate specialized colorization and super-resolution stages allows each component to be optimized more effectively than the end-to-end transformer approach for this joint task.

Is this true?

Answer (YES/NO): NO